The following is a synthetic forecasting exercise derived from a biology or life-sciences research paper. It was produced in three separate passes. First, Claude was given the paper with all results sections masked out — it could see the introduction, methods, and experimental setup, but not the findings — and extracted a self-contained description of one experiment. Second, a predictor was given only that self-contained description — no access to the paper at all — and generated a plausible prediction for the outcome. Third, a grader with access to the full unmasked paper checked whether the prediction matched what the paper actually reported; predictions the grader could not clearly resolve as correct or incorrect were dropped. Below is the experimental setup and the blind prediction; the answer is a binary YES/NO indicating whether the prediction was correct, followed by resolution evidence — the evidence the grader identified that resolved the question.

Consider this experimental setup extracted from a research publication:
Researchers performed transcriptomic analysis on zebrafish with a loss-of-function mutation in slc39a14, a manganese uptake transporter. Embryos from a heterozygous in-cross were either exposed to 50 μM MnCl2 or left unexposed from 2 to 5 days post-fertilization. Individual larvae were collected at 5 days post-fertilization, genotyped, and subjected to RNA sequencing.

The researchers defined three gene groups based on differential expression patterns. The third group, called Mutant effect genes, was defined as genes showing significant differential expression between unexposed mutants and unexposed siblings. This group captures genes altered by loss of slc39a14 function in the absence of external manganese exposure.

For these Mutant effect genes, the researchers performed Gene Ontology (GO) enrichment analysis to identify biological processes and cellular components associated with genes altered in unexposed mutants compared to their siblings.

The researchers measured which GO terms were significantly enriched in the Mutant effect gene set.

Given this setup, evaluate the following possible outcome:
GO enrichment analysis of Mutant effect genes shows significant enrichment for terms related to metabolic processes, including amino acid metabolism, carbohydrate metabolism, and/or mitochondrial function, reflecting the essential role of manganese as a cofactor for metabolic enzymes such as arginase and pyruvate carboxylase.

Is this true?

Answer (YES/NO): NO